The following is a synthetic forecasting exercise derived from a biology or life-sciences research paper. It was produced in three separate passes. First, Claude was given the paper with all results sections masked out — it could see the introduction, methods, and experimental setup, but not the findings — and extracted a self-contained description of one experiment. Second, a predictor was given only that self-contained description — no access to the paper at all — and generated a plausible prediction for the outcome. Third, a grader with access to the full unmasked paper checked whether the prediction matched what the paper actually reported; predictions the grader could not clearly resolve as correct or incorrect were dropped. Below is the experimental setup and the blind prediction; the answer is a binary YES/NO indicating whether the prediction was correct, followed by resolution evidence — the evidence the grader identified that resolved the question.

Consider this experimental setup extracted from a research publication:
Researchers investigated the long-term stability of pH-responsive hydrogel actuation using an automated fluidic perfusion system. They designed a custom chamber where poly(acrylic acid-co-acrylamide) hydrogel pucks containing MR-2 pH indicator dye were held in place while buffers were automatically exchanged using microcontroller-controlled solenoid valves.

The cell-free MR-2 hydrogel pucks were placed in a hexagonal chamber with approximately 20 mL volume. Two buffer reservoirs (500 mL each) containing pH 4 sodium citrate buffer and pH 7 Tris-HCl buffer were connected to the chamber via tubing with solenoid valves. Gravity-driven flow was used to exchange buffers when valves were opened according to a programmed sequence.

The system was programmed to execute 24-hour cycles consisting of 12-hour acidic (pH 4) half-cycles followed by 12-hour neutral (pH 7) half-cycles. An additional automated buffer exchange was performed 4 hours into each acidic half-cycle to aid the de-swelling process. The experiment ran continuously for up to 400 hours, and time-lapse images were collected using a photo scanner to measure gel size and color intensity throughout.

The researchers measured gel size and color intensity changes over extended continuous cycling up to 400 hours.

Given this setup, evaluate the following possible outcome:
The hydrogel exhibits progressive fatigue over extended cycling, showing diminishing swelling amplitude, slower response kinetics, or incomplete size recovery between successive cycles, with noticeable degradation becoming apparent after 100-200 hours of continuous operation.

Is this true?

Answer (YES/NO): NO